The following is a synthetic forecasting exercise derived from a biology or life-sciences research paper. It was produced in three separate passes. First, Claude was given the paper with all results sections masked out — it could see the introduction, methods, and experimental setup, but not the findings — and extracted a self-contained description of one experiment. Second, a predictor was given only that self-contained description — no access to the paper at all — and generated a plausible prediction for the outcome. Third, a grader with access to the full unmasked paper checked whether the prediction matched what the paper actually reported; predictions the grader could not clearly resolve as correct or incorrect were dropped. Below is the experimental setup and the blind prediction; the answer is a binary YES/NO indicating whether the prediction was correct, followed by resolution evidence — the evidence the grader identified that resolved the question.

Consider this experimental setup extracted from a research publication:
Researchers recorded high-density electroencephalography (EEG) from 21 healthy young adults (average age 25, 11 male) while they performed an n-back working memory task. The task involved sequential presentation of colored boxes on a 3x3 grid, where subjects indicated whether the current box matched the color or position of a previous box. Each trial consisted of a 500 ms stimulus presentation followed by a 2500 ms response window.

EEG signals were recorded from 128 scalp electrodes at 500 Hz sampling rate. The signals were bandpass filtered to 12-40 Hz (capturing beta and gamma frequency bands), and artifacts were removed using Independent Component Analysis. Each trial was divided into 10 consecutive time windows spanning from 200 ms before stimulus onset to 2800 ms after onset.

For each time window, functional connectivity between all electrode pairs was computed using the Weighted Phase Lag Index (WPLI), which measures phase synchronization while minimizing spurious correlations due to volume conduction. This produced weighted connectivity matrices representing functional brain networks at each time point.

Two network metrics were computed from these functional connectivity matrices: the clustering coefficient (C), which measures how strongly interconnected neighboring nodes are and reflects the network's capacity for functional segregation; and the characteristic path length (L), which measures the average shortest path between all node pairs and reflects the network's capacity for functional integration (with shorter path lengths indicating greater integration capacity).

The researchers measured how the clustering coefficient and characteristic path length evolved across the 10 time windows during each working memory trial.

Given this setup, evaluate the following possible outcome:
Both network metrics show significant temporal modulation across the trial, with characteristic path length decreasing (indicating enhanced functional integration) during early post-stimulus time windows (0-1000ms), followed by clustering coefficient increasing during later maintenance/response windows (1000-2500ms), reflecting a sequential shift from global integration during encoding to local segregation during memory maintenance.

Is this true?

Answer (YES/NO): NO